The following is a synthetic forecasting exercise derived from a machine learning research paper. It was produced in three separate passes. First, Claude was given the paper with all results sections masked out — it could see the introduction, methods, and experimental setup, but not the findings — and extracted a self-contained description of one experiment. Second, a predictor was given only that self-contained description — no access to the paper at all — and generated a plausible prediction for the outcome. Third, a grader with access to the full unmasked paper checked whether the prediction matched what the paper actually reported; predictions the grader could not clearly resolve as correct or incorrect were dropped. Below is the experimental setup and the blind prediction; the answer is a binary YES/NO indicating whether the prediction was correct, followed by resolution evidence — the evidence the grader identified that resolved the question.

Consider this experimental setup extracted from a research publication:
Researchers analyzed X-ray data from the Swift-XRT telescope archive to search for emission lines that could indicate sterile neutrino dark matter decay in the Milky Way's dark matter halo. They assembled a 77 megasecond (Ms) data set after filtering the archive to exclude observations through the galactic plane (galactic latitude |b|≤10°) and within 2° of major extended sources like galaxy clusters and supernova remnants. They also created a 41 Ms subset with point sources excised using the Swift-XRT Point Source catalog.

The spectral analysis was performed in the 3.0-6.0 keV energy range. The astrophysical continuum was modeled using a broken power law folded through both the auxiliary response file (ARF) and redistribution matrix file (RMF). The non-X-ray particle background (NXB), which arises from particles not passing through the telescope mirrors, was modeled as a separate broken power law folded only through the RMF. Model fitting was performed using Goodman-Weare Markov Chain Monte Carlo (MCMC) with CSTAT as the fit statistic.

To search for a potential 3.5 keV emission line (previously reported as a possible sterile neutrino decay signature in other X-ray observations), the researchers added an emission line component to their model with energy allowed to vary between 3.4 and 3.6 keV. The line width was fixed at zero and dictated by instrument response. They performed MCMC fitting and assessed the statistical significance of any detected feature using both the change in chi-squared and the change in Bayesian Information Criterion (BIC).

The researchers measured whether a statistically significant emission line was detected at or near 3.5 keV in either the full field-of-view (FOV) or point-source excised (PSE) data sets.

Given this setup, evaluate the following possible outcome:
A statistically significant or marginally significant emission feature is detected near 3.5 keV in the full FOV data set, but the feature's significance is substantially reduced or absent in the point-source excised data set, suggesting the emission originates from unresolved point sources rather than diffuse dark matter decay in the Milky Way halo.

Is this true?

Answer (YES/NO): NO